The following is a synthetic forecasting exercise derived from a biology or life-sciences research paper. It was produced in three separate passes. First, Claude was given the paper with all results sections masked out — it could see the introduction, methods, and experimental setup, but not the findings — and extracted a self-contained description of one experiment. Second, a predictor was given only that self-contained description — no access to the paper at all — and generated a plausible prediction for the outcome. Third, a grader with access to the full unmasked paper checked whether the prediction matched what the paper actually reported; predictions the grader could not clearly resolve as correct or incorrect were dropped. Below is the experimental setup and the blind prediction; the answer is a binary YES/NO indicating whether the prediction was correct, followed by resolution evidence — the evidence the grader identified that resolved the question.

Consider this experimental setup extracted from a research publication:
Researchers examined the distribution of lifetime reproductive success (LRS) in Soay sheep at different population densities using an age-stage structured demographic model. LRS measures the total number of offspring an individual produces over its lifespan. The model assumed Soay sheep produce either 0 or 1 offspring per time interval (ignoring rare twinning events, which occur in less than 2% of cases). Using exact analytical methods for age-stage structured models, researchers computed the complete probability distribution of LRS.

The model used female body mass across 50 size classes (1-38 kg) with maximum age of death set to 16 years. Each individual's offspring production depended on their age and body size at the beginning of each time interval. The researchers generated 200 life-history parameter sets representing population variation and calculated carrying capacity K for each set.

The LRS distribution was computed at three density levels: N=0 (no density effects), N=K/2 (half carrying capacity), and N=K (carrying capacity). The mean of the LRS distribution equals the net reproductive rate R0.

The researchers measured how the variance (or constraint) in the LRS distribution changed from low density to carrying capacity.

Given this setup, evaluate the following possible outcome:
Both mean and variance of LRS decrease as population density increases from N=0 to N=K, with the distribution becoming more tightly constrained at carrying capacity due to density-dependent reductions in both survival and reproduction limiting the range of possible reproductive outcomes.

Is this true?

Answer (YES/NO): YES